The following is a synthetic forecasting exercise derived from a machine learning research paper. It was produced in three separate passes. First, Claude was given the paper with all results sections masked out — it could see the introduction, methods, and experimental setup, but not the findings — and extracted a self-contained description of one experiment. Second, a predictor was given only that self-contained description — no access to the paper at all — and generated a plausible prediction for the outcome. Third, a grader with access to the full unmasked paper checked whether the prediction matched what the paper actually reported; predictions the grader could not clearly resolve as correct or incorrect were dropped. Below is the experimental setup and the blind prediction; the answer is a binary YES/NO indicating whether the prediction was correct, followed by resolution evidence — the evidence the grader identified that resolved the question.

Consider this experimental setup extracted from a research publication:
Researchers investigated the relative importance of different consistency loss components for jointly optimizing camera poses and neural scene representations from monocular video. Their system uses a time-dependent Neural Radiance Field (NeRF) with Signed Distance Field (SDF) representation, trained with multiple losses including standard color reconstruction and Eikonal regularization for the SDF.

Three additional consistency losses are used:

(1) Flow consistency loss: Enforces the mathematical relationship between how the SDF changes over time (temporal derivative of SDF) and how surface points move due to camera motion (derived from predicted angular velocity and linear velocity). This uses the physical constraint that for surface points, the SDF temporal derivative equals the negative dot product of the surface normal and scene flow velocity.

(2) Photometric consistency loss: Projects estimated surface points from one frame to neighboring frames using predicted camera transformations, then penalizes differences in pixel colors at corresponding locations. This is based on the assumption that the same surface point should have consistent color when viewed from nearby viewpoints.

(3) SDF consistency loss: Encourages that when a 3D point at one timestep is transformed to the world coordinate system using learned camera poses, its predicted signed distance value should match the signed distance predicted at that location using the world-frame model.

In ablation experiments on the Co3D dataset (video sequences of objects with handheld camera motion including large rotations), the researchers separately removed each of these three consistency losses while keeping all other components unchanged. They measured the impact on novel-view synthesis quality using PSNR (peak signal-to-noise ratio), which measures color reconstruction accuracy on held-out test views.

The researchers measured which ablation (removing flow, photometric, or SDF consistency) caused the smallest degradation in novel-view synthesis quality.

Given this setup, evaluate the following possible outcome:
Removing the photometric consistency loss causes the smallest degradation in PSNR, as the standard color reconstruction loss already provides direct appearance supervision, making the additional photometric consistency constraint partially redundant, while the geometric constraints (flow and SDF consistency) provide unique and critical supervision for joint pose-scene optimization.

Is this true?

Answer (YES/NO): NO